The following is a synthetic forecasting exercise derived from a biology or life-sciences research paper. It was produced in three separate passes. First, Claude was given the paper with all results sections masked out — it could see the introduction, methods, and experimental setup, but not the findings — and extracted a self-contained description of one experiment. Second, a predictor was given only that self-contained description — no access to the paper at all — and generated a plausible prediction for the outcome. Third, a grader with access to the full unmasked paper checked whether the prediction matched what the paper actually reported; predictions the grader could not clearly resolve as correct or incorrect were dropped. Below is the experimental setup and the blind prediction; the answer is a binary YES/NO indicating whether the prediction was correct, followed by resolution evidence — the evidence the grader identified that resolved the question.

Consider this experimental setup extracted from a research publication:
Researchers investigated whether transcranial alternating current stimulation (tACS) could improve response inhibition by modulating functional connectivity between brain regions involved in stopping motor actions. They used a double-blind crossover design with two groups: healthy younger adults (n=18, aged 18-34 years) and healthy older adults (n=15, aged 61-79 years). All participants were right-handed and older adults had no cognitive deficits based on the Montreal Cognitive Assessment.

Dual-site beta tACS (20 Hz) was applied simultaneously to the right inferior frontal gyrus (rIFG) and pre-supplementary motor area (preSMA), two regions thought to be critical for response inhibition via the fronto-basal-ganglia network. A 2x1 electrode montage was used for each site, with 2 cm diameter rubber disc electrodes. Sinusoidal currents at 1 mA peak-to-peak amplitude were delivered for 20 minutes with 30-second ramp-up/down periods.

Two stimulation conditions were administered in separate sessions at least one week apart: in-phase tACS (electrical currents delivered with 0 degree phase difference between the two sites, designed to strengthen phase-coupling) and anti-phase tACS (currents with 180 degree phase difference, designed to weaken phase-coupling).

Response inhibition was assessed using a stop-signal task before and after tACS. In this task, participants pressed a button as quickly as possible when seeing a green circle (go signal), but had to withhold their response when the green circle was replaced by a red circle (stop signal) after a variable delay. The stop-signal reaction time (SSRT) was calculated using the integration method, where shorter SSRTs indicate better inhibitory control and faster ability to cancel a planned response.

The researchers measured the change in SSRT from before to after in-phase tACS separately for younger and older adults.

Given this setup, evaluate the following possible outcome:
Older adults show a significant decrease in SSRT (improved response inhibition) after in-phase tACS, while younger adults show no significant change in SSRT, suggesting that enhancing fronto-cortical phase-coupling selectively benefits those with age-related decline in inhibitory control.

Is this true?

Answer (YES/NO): NO